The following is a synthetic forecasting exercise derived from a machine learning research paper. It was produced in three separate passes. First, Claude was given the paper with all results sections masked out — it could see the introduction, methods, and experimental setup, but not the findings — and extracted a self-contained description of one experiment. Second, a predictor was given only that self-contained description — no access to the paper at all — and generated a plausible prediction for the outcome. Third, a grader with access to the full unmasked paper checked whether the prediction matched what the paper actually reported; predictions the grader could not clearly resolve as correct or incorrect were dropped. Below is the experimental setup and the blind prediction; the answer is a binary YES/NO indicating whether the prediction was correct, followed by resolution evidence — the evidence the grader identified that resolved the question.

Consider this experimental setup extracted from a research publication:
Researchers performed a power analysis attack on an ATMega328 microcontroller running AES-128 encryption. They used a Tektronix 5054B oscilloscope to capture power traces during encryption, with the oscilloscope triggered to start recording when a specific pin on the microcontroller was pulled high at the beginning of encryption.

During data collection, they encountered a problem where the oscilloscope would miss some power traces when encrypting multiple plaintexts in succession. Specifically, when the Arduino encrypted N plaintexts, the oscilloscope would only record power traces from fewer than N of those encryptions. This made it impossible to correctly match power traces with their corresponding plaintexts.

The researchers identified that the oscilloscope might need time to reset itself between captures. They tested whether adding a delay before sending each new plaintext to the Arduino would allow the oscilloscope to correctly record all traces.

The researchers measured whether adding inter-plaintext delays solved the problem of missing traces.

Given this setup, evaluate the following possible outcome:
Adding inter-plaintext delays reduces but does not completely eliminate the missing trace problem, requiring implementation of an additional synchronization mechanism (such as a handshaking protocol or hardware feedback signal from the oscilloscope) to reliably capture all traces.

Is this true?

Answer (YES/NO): NO